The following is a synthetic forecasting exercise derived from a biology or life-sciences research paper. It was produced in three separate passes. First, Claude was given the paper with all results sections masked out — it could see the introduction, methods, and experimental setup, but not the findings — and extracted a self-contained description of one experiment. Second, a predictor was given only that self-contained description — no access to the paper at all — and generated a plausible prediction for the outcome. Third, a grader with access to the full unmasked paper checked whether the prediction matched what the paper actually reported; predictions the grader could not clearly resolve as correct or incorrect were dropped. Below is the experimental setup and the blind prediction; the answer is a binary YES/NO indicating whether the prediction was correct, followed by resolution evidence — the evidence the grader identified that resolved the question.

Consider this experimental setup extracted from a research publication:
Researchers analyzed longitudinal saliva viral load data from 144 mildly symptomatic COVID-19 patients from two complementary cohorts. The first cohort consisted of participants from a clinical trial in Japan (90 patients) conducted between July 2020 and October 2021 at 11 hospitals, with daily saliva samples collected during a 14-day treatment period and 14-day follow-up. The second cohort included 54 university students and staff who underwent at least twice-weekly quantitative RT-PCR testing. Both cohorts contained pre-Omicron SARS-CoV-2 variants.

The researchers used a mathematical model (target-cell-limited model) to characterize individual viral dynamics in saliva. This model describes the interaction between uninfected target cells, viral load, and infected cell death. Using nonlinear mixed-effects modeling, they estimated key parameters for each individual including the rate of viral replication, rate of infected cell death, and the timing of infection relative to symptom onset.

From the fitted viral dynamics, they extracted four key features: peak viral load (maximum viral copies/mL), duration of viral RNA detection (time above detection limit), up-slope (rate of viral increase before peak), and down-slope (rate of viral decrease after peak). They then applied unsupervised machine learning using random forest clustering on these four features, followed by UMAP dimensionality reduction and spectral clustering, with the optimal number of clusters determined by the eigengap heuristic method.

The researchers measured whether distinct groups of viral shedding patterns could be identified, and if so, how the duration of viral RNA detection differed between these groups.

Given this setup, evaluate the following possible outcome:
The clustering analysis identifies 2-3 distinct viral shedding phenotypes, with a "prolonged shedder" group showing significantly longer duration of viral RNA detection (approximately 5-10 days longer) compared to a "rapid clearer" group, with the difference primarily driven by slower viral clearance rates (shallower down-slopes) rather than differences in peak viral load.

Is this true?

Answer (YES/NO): NO